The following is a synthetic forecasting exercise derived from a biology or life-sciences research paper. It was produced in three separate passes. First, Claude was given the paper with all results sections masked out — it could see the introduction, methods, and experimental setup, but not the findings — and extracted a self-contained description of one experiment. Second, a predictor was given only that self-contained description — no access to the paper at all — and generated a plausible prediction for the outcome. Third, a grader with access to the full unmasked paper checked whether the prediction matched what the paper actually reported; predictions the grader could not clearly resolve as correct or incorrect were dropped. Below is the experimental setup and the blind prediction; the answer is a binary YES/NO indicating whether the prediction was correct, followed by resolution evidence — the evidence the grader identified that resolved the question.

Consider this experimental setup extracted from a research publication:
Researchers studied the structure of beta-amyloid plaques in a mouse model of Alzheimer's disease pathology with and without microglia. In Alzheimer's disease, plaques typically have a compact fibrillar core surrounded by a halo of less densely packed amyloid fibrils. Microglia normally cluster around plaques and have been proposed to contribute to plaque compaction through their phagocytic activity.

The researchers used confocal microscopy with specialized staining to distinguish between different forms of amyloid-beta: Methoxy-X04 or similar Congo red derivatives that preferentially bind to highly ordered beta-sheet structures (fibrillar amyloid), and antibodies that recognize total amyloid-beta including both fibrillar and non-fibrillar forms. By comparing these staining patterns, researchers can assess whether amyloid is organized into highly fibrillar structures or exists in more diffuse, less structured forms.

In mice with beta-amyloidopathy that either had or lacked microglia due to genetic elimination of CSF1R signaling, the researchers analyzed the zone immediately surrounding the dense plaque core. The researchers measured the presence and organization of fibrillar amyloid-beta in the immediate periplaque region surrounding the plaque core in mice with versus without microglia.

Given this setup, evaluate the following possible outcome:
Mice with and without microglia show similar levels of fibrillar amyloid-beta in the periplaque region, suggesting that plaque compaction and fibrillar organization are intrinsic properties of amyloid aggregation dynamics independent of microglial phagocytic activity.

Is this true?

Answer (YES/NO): NO